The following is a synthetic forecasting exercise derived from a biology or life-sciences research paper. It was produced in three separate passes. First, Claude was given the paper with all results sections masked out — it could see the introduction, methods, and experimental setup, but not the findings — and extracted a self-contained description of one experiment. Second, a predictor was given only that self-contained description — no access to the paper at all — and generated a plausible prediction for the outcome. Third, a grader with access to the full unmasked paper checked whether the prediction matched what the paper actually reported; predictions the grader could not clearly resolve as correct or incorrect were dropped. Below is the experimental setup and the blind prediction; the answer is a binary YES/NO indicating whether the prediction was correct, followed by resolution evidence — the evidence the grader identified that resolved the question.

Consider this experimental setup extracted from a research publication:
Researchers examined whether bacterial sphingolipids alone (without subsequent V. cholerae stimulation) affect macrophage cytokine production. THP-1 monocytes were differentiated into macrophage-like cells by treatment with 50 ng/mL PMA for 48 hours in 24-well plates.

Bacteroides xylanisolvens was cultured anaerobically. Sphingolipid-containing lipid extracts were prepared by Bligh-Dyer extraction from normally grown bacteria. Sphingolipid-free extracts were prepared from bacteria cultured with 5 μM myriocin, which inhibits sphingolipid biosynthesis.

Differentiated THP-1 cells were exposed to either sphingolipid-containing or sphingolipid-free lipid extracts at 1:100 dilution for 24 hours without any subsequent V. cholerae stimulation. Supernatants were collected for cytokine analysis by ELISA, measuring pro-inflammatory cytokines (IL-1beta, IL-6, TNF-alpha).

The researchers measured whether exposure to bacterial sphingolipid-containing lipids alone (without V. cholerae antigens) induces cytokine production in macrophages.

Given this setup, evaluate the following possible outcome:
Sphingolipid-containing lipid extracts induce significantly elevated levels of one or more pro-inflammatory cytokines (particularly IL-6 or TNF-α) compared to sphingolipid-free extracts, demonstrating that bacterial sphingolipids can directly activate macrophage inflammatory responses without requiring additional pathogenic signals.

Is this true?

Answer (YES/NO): NO